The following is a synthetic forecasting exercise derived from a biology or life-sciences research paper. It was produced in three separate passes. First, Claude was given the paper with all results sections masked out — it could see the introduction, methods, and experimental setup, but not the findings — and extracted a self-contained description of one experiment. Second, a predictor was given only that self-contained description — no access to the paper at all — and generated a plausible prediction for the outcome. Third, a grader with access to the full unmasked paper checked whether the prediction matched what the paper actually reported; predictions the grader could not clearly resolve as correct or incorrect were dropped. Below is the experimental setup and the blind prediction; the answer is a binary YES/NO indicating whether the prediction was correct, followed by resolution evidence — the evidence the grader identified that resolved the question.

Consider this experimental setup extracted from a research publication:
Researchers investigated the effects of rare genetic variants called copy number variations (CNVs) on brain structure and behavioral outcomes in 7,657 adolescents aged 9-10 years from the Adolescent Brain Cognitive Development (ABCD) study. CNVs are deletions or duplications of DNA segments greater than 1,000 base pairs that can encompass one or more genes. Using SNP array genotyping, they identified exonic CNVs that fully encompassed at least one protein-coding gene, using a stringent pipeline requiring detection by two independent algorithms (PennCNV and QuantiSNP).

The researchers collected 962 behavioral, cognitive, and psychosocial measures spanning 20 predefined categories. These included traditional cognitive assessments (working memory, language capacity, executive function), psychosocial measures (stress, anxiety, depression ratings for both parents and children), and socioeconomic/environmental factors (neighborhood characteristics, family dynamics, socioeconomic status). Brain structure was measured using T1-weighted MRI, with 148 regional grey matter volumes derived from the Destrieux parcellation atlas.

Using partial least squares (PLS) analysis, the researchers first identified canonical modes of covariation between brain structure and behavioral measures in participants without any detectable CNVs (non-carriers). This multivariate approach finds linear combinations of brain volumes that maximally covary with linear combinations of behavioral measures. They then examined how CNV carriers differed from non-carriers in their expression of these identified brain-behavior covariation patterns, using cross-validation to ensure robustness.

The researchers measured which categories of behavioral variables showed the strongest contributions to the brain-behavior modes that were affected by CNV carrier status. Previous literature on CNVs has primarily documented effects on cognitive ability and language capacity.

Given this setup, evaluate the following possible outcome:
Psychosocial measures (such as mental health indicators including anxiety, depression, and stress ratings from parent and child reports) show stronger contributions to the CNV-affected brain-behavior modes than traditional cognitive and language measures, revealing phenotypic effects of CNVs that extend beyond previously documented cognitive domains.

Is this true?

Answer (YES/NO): YES